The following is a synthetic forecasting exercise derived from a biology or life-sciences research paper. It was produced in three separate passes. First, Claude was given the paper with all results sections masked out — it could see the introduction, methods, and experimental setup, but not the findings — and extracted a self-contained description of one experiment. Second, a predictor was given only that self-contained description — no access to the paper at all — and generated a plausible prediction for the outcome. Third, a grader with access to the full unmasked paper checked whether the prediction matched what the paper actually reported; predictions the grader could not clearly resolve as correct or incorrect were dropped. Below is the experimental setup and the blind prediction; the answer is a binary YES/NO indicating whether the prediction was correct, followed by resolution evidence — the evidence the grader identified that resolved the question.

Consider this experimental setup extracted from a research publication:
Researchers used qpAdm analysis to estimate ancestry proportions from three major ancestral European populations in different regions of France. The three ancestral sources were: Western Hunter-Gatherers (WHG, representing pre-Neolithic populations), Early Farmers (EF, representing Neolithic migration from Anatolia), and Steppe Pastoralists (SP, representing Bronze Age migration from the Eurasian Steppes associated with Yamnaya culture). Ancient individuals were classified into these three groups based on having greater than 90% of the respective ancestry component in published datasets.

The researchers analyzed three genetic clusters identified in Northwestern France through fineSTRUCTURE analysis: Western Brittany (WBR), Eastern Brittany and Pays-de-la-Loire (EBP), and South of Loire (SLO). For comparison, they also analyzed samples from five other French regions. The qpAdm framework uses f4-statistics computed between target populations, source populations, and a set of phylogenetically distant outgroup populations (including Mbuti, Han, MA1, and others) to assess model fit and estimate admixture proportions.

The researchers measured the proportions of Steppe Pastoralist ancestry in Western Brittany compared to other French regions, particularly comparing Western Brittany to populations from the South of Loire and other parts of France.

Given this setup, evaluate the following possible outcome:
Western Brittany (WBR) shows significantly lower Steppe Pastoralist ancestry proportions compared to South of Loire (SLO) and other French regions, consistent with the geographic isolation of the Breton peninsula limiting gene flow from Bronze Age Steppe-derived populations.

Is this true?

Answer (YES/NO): NO